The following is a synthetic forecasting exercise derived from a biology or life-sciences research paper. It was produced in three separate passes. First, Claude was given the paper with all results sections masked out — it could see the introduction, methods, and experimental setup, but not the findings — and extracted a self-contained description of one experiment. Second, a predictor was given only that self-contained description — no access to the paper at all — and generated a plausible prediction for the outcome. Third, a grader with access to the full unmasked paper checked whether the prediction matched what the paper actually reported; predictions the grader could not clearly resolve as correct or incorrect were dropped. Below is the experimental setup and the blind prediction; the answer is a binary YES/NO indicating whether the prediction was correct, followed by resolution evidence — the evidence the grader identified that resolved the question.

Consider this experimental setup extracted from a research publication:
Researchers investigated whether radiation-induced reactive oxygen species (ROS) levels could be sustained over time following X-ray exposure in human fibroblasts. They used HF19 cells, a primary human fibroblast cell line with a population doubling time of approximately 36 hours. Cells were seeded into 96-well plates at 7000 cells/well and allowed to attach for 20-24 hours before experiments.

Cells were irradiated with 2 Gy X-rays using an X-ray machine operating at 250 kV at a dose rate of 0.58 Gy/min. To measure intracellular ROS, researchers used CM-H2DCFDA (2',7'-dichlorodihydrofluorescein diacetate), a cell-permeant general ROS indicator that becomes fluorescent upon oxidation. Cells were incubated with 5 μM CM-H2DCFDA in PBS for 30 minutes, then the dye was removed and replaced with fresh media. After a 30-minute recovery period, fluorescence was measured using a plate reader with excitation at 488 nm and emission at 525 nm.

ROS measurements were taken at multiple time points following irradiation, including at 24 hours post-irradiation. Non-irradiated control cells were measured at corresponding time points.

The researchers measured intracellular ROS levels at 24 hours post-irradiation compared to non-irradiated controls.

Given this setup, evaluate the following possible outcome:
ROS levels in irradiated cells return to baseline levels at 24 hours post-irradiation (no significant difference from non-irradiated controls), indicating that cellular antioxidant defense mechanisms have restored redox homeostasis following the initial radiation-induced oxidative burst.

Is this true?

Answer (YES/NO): NO